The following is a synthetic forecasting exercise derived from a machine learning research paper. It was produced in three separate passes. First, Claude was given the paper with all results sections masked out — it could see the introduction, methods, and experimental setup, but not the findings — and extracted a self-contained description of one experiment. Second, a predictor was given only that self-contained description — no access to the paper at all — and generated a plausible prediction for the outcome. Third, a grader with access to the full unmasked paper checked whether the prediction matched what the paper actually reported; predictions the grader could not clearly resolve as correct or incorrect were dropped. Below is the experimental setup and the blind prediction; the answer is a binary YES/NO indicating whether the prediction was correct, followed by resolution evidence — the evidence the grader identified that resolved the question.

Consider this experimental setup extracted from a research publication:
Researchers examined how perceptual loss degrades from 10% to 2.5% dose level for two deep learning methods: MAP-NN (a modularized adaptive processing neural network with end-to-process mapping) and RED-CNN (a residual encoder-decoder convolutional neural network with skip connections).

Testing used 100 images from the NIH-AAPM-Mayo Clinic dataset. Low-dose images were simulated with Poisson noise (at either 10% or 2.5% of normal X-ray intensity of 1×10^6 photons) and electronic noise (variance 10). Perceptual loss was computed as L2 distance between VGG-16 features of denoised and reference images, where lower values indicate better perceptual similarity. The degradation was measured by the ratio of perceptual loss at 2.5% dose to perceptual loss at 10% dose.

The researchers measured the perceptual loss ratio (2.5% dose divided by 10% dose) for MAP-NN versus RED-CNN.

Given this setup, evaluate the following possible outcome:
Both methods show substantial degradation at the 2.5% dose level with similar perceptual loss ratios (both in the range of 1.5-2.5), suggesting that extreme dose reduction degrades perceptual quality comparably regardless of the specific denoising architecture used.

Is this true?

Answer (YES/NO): NO